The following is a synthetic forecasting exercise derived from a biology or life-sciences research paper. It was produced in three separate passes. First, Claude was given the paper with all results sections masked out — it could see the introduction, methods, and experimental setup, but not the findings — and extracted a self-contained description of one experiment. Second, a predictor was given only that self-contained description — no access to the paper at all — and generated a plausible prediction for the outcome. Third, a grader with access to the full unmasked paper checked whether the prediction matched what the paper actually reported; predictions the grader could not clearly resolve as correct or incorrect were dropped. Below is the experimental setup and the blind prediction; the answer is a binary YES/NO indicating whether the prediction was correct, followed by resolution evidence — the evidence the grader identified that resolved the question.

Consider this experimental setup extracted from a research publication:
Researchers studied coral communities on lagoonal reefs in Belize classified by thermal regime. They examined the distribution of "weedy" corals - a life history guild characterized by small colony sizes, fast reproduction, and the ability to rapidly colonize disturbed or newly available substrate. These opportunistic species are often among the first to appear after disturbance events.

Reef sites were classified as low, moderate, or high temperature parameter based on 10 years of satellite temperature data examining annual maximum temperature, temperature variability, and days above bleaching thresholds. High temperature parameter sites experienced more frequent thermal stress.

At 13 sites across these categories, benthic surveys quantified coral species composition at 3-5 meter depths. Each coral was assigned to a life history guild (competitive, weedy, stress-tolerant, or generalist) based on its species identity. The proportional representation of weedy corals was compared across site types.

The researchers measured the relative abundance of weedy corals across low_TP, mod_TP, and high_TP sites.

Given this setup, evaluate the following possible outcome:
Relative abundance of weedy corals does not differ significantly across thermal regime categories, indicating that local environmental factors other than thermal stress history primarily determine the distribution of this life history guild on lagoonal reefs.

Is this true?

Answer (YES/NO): NO